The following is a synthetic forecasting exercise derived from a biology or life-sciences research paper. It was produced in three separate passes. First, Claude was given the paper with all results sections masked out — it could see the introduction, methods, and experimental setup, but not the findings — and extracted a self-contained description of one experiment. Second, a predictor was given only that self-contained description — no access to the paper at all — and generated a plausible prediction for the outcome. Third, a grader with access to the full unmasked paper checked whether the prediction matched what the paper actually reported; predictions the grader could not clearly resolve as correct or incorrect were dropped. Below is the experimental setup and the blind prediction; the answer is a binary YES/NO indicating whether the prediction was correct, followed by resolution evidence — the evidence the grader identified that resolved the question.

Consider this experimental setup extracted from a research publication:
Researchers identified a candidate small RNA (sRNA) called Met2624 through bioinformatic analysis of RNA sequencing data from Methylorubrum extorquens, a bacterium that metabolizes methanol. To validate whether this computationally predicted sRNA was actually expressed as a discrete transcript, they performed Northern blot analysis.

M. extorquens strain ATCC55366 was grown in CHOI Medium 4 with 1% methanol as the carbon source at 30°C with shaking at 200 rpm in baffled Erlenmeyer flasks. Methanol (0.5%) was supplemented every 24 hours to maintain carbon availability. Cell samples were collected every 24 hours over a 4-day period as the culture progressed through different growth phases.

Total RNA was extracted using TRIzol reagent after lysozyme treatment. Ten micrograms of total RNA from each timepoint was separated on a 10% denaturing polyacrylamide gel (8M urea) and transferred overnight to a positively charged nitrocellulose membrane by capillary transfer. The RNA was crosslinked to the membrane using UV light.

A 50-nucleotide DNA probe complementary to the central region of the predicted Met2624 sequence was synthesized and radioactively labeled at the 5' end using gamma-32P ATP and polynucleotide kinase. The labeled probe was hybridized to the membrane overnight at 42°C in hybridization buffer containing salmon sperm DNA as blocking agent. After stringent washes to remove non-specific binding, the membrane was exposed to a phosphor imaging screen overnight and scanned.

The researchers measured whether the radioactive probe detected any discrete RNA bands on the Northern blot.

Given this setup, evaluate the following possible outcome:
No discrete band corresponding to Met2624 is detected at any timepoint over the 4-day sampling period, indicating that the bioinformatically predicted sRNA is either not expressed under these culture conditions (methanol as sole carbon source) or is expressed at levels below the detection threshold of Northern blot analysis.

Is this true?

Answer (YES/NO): NO